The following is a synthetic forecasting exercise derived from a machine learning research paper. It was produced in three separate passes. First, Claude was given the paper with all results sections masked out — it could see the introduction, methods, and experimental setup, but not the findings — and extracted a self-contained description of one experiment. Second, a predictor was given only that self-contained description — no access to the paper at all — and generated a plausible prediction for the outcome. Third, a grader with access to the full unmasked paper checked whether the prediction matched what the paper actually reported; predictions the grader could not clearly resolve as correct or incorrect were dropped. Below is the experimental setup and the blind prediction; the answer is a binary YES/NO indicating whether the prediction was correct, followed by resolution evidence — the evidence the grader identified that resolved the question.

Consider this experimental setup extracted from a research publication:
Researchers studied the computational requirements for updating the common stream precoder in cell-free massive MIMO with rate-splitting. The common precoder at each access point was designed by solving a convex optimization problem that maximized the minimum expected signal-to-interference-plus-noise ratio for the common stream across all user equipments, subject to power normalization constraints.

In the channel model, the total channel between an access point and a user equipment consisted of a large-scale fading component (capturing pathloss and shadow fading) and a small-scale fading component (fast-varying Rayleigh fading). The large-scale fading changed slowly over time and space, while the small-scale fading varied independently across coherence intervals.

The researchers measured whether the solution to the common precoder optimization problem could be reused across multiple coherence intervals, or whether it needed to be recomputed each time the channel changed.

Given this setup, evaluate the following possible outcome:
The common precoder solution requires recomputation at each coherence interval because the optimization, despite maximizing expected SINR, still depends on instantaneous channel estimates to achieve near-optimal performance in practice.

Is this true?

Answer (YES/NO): NO